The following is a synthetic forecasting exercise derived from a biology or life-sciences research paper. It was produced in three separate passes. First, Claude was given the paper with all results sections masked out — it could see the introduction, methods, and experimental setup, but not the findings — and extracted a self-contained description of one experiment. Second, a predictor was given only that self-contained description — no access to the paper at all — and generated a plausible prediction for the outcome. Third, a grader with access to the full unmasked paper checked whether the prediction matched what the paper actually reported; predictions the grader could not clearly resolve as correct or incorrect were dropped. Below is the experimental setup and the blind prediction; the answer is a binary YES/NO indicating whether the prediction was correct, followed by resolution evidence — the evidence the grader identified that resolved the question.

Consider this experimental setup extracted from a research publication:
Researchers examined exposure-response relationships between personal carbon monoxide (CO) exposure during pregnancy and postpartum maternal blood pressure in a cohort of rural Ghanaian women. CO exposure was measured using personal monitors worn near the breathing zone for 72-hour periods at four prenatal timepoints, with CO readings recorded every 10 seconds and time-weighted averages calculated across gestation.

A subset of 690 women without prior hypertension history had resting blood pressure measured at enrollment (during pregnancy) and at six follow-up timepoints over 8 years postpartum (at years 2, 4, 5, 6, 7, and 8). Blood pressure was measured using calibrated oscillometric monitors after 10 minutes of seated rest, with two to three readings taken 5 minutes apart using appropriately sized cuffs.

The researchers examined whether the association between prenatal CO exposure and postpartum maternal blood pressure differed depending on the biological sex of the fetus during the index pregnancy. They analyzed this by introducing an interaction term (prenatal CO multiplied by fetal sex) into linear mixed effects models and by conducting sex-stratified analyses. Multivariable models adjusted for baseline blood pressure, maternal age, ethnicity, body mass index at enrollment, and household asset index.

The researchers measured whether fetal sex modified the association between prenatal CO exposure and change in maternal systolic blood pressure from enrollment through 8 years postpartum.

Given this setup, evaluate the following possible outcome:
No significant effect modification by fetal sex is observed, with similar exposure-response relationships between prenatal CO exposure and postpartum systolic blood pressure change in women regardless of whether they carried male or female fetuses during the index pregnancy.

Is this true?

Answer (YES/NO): NO